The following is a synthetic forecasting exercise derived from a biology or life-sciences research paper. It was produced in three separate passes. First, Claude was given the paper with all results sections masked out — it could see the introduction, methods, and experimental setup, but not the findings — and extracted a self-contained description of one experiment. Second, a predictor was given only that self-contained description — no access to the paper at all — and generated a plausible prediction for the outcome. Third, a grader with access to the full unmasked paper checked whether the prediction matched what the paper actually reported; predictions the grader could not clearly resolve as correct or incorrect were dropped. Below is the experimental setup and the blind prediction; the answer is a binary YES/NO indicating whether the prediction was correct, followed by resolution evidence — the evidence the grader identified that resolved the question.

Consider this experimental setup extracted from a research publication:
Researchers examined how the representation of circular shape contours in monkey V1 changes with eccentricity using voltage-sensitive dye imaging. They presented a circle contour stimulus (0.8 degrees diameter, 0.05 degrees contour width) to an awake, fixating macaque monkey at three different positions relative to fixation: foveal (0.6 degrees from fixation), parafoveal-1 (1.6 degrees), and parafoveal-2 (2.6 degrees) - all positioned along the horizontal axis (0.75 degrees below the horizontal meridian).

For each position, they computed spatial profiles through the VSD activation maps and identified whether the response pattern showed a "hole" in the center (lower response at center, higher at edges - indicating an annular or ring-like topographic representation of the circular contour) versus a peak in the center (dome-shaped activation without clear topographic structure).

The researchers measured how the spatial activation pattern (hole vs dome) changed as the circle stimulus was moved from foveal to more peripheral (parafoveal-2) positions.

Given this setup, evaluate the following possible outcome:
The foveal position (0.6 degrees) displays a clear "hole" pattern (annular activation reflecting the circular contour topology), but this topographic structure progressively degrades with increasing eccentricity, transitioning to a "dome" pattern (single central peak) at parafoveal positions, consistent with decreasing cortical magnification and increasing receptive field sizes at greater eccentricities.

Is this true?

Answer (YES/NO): YES